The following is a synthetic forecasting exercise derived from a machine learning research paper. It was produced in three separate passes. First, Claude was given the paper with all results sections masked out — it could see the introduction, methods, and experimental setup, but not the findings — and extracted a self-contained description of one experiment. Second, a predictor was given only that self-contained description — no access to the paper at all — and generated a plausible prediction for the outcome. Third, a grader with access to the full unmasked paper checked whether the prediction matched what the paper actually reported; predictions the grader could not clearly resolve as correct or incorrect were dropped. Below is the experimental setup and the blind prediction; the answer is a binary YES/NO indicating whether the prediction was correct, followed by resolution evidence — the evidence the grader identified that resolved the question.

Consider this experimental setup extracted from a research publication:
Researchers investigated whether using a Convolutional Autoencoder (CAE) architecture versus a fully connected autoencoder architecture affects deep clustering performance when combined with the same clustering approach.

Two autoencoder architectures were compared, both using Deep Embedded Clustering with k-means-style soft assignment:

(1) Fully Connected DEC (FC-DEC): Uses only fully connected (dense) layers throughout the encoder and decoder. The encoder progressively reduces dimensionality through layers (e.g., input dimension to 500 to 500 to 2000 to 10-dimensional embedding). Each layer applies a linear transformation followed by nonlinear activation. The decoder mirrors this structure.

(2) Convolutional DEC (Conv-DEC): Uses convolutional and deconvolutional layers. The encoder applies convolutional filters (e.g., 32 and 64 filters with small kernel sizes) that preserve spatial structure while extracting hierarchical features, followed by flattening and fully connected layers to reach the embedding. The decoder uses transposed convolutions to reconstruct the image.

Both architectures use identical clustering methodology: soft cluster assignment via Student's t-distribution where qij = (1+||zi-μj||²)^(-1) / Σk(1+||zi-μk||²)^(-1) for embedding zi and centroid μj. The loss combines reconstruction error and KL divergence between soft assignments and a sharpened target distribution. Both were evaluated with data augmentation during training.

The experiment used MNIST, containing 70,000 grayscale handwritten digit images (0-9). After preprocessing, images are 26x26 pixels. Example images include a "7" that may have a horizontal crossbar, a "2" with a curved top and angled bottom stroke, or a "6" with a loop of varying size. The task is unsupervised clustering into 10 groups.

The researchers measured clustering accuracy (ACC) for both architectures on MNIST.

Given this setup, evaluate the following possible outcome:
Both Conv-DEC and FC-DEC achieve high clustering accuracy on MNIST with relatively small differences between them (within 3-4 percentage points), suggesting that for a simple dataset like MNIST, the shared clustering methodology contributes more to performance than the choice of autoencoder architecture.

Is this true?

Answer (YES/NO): YES